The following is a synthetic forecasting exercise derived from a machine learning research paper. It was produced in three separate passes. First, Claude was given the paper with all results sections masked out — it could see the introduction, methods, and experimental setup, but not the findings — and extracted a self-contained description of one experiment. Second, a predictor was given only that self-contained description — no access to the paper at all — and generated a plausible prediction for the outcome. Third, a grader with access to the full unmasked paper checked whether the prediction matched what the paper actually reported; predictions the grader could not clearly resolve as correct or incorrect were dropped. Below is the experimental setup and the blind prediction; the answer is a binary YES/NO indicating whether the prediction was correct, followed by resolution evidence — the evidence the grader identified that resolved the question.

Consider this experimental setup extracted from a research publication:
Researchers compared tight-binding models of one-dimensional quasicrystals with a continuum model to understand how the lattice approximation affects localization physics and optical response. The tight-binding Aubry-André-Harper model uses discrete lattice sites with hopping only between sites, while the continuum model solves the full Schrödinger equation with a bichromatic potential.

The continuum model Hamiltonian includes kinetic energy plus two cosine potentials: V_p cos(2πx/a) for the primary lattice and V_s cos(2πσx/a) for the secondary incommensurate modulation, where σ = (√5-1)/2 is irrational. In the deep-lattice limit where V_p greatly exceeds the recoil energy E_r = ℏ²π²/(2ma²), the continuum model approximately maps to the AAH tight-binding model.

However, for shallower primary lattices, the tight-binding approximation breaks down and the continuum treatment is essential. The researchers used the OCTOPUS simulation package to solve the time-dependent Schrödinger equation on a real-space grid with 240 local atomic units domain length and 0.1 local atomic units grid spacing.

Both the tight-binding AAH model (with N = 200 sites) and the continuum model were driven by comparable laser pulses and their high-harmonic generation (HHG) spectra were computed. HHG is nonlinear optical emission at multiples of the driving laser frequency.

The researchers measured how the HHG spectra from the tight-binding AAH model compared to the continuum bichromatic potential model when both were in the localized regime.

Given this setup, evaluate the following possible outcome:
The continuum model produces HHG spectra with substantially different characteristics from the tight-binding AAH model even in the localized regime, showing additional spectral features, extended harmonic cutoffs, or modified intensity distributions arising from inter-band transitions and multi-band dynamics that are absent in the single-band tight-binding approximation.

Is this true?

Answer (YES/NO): NO